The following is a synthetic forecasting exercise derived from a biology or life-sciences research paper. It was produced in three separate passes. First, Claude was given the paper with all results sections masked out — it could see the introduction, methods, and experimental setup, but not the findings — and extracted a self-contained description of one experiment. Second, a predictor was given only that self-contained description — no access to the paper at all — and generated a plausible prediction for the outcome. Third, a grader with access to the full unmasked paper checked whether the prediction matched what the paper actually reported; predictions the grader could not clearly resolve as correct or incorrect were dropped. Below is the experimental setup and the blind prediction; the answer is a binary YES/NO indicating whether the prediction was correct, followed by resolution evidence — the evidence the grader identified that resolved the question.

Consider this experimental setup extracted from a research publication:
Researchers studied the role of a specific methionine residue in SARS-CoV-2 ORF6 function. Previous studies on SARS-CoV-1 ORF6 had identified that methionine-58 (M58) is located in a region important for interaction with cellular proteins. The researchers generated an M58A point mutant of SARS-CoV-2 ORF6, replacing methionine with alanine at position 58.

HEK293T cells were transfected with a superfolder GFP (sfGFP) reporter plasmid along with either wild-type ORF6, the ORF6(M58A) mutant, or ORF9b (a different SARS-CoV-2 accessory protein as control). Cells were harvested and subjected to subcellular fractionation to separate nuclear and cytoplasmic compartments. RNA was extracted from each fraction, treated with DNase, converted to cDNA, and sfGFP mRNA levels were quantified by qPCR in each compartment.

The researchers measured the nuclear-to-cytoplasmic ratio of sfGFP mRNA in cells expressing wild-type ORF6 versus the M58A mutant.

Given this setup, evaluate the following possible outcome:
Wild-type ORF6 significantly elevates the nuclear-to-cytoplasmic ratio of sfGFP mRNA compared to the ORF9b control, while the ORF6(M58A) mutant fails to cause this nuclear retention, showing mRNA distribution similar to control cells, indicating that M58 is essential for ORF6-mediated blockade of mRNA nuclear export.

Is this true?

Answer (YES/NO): YES